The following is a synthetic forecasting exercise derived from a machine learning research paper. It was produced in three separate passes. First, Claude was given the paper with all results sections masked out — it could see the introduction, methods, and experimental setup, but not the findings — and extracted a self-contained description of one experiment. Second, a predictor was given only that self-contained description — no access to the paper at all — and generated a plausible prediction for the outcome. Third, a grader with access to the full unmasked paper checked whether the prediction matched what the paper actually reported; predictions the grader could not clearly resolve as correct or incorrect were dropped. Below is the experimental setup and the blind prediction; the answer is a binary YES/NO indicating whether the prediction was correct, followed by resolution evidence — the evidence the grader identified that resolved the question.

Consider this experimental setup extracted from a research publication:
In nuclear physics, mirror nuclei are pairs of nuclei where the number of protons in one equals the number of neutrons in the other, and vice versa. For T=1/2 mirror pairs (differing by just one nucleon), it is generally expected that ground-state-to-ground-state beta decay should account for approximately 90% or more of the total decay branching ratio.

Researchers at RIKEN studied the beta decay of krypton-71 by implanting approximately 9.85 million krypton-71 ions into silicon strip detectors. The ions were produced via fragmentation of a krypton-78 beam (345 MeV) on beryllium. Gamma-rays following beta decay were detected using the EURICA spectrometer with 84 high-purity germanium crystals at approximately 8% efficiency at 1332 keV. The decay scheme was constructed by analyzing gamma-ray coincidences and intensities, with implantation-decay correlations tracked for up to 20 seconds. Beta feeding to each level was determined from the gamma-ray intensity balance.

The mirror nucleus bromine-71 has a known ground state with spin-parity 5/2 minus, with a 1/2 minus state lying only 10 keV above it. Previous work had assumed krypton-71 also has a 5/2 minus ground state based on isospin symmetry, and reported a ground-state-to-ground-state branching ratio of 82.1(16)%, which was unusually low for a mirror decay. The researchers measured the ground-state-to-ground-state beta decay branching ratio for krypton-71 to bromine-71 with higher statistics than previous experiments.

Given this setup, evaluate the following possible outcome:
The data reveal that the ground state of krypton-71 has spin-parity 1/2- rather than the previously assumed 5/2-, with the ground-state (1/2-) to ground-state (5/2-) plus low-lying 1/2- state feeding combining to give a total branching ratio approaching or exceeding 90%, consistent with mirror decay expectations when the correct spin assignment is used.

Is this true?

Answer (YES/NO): NO